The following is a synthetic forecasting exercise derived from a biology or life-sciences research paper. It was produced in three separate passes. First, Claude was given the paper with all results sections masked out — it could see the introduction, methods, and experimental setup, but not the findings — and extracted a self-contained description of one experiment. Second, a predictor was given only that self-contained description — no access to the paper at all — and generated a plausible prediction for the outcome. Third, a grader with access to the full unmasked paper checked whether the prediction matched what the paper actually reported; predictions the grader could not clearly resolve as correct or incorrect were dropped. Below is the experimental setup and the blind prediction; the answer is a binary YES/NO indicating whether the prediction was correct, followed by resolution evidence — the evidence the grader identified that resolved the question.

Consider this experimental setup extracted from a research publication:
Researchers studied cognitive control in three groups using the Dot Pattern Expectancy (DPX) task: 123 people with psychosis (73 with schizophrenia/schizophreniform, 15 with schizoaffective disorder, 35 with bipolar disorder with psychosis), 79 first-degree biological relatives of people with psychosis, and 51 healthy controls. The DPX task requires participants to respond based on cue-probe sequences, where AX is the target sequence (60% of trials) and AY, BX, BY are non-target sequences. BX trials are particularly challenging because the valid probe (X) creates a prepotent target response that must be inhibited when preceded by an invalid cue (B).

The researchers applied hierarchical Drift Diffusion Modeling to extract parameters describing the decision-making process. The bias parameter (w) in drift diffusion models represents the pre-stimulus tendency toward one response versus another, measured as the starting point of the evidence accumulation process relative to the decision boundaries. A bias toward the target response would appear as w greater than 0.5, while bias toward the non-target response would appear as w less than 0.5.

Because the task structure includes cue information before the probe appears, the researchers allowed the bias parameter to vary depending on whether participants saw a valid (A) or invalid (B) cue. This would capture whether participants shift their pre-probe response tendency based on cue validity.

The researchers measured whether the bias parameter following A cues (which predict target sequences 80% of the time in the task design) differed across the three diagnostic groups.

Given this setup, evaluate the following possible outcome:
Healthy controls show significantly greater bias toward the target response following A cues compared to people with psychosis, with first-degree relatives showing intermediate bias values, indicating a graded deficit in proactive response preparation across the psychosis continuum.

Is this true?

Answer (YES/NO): NO